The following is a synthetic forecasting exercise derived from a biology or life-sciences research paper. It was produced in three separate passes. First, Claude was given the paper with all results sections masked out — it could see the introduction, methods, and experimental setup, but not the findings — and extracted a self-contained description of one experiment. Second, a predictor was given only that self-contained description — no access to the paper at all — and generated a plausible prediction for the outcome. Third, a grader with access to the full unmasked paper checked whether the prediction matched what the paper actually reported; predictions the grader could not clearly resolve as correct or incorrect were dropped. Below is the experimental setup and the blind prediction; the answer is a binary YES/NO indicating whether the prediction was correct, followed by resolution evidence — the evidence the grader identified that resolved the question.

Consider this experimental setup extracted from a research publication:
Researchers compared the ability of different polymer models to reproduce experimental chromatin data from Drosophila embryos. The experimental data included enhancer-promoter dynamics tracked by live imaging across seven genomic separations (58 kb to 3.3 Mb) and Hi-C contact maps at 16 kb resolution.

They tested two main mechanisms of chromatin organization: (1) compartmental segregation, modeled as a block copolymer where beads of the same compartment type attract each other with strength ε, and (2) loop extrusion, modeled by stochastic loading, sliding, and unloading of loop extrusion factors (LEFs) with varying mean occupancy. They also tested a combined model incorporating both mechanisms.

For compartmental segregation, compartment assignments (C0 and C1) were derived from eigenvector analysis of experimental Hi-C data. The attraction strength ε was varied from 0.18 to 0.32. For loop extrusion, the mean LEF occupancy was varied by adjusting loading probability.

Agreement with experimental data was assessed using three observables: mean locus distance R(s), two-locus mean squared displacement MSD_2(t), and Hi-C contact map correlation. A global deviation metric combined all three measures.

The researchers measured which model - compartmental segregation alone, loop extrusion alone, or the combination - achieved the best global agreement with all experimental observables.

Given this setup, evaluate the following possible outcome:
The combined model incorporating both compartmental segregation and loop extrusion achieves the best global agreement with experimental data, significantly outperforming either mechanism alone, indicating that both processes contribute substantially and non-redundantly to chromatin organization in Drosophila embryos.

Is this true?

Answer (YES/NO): NO